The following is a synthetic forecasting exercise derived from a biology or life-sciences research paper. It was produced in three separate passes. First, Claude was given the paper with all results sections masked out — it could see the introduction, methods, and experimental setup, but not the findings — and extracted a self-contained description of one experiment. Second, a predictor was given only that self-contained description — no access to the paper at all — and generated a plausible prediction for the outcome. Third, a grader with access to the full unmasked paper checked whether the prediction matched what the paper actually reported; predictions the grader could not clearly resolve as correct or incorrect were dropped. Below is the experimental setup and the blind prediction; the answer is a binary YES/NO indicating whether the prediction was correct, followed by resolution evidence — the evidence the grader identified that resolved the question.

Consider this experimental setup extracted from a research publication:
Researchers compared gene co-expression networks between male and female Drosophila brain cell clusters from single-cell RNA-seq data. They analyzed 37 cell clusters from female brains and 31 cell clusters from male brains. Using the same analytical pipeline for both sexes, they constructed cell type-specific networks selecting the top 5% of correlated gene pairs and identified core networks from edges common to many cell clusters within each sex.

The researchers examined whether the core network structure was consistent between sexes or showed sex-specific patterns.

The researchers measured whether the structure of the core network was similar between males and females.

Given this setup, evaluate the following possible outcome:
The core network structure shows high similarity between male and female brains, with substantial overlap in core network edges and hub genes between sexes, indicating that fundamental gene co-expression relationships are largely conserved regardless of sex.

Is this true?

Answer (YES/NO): YES